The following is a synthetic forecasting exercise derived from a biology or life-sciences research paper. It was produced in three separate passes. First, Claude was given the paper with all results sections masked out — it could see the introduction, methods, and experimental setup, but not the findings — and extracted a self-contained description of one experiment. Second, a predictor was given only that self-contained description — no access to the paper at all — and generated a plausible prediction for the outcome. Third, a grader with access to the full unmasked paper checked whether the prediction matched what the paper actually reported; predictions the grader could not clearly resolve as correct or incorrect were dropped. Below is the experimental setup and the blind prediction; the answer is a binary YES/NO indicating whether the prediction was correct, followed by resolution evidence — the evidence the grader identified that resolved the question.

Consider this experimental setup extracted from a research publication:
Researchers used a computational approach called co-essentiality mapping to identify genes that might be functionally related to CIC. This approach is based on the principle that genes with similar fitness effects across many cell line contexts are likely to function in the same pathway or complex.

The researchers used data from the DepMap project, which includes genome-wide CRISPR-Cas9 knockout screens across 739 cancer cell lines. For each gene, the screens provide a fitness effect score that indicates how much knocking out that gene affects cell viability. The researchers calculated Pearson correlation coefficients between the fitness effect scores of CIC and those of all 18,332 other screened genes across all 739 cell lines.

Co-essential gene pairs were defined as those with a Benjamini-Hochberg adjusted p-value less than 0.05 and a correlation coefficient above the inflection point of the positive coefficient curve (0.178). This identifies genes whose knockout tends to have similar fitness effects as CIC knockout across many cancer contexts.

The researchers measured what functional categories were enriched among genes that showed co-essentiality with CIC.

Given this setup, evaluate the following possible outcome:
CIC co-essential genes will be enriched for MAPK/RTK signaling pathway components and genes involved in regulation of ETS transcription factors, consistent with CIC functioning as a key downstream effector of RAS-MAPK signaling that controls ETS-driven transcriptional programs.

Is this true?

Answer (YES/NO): NO